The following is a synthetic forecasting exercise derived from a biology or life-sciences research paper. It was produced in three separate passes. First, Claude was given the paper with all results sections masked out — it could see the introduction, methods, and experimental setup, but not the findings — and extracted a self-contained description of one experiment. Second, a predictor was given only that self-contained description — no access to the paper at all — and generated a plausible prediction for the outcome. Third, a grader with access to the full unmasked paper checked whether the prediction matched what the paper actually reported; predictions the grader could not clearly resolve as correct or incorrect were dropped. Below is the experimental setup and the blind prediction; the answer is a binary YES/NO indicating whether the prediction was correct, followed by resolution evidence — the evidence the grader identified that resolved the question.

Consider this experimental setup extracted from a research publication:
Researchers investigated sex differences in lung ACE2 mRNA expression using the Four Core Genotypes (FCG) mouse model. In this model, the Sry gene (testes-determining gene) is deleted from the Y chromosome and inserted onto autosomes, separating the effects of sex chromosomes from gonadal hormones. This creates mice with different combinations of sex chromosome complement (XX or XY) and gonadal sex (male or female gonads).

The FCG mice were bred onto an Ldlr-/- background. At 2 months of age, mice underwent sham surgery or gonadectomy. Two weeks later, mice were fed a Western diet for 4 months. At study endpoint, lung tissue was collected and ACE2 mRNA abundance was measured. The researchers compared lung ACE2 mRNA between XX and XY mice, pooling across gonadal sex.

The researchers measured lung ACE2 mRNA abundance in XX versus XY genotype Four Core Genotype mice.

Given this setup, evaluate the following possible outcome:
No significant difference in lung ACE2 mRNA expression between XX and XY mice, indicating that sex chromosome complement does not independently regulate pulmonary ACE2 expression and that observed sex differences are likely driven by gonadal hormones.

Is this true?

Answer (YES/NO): NO